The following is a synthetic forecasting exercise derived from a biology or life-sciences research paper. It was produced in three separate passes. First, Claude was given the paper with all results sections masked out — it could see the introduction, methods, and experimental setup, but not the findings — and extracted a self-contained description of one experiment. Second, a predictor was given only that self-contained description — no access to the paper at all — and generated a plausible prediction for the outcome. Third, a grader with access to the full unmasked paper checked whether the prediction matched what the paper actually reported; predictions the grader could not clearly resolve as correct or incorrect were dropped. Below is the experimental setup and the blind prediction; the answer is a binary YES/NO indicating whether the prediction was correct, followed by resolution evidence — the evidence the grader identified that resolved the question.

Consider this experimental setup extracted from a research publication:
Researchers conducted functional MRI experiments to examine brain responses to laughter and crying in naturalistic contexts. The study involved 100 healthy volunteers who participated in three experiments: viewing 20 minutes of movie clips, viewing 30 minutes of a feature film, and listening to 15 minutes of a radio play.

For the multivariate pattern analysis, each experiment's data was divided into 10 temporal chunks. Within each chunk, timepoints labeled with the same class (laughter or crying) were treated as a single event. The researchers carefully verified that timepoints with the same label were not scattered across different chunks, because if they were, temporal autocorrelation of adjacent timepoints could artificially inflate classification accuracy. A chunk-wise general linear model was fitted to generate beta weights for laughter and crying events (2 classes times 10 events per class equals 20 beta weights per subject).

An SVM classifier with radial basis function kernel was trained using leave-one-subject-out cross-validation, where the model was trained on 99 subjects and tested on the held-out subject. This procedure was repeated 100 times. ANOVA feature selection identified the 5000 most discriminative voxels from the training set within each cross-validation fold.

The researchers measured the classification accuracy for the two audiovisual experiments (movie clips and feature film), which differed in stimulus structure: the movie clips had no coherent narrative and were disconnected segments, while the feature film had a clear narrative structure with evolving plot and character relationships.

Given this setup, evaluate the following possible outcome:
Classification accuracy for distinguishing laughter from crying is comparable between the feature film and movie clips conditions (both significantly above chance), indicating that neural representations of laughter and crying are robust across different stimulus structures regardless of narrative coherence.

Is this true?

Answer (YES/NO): YES